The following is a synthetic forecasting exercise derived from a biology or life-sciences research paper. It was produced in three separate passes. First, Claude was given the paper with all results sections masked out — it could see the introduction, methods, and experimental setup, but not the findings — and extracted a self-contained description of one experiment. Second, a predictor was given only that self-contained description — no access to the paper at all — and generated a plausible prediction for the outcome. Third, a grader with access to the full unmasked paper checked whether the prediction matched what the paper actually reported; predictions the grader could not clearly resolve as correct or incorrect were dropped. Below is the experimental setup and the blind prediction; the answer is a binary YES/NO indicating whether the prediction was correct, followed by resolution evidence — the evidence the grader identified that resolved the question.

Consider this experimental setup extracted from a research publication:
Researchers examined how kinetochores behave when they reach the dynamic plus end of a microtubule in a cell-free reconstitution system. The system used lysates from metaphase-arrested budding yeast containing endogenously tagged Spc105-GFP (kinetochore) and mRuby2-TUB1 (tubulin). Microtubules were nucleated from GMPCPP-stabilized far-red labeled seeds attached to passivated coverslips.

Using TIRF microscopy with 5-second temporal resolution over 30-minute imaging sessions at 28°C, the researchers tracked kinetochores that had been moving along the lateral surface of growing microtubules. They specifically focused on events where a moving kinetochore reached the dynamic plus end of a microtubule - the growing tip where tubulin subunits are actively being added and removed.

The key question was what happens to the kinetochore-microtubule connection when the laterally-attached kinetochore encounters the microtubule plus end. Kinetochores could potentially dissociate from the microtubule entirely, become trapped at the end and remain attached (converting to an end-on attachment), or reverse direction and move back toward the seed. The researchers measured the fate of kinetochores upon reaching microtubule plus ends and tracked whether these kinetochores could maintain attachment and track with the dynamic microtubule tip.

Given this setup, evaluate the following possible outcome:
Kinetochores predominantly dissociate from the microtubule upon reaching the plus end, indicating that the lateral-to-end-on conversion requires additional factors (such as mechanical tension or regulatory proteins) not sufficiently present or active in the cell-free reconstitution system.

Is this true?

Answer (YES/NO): NO